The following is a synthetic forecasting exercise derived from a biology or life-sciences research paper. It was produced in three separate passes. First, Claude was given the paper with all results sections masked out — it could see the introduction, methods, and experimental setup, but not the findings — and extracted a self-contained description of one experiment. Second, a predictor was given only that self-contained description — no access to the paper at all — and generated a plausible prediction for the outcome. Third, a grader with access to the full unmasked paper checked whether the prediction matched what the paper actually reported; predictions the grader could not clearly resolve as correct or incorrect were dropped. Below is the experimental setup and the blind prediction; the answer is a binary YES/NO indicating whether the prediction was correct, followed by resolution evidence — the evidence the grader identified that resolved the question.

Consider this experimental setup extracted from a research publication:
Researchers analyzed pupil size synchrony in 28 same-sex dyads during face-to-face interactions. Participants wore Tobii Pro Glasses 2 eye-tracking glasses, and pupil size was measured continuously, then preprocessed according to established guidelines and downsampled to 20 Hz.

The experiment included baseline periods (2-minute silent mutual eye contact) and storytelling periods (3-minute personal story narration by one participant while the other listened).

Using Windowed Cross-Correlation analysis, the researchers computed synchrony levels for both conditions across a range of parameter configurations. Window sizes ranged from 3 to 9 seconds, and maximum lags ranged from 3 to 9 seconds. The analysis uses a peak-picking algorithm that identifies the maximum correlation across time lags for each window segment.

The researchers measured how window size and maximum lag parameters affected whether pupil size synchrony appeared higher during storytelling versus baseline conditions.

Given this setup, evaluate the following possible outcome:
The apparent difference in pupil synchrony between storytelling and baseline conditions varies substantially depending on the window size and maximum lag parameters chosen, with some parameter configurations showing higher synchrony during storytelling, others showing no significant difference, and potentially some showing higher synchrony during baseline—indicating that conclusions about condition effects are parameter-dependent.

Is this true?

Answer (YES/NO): YES